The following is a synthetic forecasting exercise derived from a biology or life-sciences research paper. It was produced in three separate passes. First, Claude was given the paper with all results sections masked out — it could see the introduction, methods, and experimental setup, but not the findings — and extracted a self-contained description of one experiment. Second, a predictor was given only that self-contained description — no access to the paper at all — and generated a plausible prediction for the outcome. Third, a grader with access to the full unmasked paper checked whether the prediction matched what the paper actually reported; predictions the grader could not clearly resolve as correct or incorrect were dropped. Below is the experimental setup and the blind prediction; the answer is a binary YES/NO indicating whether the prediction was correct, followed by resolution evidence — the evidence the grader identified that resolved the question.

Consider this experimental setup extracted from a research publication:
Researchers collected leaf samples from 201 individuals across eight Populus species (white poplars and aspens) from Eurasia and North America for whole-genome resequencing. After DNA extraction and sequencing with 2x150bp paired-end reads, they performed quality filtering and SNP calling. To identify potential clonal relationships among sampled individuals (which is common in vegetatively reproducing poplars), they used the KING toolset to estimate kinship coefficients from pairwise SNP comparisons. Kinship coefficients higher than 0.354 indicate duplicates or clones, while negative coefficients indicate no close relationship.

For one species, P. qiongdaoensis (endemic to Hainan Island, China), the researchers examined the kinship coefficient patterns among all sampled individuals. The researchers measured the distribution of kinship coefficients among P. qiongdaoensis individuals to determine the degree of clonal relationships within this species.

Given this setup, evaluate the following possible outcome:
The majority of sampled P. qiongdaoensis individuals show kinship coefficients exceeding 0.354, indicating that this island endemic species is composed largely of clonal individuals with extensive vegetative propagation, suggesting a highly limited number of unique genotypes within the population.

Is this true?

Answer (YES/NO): YES